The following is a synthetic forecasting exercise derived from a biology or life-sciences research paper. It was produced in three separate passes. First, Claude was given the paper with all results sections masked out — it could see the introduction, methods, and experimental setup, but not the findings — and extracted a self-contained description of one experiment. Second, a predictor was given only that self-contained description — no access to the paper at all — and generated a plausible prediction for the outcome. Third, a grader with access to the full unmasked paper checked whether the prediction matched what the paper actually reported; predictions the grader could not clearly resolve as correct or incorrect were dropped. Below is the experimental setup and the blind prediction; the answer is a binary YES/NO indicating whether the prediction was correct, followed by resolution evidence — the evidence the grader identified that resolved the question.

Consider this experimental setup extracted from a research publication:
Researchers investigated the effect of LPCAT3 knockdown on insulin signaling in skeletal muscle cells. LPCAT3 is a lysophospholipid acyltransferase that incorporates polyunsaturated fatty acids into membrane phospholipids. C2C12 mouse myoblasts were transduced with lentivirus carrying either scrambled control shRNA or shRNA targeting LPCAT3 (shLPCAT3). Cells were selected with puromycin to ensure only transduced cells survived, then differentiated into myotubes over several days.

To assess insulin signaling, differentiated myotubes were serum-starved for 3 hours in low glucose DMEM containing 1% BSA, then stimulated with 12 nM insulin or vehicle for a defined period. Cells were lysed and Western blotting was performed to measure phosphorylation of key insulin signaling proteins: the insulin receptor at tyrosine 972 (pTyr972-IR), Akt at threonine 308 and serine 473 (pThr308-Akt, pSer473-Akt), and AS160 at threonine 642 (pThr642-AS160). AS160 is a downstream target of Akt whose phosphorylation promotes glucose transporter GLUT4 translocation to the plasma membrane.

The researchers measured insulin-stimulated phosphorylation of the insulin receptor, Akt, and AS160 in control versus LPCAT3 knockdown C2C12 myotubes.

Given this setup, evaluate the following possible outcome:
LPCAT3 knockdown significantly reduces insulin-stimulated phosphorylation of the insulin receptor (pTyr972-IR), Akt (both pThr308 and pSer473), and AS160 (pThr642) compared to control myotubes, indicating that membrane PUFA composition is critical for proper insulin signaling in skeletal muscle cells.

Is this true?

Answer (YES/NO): NO